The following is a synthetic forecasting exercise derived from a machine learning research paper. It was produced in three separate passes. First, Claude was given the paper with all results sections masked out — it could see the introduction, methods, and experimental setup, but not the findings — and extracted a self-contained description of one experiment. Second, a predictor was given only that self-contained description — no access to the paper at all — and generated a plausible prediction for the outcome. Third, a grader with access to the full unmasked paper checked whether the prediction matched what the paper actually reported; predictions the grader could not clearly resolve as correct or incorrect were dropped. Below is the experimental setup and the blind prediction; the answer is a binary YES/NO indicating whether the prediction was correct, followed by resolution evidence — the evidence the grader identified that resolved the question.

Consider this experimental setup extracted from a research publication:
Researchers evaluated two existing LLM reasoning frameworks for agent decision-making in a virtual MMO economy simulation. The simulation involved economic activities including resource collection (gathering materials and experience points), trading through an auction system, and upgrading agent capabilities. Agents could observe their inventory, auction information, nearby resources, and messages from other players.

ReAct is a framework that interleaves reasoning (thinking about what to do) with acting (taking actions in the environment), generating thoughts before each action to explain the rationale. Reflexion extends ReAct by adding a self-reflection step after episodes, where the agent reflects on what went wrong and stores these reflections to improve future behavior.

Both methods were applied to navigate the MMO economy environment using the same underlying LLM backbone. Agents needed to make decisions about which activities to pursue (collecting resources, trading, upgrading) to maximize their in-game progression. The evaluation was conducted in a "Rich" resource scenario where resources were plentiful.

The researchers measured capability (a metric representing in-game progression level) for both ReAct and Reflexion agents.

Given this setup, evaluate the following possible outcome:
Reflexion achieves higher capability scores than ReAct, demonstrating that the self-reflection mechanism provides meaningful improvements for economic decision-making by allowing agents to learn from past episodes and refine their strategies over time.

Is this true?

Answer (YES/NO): NO